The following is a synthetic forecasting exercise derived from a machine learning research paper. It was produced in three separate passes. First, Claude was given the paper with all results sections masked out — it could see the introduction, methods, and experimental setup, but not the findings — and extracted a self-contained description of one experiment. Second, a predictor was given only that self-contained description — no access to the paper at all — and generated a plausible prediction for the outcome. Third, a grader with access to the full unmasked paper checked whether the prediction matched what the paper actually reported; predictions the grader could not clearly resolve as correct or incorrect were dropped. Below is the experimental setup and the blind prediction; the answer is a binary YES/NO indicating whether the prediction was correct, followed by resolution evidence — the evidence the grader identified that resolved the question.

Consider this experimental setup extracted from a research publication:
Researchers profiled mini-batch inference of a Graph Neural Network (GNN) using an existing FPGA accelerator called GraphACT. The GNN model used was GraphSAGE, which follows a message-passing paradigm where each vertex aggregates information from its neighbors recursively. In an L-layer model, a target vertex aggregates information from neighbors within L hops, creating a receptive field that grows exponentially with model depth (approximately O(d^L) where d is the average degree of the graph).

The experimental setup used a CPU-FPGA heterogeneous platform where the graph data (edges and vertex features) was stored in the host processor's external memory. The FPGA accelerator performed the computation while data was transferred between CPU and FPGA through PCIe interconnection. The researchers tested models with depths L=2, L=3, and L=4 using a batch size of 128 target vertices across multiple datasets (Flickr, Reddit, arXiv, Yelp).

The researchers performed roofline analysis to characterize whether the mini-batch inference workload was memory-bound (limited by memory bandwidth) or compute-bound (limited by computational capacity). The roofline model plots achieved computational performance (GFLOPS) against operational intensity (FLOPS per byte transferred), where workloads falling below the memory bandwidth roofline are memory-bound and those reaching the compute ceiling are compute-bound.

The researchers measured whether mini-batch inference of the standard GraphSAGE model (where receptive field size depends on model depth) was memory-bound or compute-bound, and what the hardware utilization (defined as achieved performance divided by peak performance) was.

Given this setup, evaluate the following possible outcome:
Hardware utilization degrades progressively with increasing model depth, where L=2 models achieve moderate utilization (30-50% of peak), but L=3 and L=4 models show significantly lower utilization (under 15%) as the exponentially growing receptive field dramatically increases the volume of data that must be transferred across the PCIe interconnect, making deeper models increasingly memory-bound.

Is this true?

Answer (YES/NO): NO